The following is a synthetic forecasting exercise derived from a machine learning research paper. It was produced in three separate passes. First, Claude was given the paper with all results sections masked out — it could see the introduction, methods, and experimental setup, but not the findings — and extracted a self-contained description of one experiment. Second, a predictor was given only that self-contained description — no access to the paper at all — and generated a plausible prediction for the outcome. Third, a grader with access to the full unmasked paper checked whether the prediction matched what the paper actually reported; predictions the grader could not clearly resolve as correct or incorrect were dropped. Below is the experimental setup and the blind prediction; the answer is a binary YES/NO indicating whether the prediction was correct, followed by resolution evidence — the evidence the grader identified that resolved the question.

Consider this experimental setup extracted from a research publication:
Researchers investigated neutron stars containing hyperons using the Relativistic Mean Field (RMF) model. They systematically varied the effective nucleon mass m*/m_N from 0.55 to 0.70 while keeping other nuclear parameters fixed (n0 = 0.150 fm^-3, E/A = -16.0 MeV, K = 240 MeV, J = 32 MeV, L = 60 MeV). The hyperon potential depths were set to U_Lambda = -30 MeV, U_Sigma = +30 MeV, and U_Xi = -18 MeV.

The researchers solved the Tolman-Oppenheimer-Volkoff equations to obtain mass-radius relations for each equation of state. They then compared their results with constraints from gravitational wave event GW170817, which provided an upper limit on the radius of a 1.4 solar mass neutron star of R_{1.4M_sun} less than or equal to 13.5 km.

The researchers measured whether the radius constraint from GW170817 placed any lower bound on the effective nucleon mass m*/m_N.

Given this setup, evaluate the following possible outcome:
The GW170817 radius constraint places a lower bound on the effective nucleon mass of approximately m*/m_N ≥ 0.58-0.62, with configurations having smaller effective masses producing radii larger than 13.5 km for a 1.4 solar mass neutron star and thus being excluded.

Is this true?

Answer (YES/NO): YES